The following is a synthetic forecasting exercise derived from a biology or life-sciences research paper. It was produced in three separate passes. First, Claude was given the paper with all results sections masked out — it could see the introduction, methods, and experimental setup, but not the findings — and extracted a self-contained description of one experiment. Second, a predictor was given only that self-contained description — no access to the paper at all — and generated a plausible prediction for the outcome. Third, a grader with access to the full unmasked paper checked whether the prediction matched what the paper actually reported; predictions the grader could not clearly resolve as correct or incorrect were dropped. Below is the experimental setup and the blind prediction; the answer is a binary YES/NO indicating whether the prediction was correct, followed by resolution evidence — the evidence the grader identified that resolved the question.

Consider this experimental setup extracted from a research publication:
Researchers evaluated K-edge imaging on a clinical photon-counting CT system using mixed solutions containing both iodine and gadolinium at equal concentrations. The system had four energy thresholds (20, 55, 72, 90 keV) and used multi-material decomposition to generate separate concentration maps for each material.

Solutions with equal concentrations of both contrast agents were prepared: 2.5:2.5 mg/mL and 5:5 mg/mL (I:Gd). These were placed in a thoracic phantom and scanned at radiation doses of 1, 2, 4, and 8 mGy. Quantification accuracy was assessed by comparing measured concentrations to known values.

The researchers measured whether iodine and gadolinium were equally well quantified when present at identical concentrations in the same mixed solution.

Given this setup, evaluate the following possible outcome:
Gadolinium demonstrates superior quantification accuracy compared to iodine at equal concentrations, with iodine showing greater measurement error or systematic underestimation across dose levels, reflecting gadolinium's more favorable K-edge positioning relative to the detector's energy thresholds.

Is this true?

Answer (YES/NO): YES